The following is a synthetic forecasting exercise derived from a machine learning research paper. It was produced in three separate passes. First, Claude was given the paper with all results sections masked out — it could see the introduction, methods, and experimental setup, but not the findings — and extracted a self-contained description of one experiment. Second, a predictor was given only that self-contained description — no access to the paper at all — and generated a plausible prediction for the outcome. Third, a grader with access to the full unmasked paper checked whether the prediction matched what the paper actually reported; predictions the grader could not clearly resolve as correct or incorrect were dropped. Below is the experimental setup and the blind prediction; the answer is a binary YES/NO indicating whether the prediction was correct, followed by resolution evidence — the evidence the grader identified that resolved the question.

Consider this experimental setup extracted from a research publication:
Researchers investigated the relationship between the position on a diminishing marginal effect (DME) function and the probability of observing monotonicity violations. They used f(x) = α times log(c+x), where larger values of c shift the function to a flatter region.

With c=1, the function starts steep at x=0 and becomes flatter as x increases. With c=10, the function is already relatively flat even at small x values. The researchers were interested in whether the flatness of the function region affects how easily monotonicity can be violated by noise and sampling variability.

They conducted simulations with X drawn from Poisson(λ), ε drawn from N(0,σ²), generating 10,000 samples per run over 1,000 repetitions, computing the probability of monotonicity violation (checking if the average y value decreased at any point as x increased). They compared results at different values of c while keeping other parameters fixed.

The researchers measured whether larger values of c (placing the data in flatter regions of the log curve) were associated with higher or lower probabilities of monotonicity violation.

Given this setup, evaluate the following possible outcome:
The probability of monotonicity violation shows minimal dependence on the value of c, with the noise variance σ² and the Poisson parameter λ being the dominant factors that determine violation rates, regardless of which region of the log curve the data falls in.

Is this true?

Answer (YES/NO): NO